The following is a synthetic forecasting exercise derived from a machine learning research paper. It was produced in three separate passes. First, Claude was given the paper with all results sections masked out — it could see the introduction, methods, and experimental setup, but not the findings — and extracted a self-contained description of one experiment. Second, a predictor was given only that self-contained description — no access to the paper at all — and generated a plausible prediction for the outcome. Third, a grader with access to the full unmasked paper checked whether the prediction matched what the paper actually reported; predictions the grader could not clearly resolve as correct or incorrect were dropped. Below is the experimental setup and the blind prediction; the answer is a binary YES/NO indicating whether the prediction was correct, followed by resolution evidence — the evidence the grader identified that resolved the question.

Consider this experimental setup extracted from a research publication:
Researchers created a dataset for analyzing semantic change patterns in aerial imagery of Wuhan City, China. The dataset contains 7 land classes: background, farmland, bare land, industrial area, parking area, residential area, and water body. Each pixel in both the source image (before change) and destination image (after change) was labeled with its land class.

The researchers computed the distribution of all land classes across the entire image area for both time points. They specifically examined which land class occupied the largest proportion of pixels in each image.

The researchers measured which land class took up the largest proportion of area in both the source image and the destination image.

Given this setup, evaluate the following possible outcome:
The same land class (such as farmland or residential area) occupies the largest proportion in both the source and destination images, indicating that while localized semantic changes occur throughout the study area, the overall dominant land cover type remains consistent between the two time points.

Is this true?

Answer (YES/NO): YES